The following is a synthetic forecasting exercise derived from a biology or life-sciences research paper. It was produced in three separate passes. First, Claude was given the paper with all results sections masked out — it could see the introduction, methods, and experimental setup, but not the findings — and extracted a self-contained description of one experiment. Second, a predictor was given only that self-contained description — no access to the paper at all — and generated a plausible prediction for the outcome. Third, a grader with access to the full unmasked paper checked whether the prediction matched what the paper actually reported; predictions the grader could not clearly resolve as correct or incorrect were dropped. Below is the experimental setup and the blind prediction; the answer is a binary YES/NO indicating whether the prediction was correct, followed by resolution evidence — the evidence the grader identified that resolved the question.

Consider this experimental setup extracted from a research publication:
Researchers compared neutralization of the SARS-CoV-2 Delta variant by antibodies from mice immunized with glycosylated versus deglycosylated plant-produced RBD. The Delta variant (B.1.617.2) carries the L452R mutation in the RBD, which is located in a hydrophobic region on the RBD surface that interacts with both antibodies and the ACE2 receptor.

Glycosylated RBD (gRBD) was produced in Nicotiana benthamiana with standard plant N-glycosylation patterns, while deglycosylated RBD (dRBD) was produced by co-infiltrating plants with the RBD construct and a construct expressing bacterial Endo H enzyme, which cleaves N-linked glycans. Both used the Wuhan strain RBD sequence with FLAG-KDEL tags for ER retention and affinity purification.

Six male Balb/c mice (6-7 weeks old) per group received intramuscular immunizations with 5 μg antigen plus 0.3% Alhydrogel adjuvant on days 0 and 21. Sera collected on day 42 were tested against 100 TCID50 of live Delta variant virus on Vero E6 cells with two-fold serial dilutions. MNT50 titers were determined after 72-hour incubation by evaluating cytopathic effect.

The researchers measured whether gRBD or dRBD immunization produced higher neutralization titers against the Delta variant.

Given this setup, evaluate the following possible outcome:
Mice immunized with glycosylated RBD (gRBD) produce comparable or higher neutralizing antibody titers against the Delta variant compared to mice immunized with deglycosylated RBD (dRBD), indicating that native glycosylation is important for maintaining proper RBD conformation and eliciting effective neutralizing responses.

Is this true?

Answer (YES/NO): NO